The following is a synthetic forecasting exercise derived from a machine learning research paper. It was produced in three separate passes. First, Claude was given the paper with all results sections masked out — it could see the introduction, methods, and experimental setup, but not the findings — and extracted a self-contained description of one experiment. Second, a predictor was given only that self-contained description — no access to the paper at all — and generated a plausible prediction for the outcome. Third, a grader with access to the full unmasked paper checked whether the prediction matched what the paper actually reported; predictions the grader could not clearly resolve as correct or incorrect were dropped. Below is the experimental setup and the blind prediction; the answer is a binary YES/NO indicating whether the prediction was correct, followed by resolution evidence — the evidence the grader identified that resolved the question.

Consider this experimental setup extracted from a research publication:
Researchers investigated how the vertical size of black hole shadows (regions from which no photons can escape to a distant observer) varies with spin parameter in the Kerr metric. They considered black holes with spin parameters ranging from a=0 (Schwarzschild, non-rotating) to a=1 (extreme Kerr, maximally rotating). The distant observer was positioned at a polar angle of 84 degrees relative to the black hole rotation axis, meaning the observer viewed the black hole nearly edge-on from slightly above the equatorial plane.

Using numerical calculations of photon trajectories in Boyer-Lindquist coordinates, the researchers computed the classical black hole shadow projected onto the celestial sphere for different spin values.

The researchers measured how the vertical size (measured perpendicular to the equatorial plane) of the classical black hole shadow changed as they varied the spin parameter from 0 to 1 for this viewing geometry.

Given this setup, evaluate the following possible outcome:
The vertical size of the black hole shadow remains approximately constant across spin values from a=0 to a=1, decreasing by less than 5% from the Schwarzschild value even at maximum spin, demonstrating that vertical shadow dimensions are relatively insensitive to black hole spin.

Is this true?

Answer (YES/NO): YES